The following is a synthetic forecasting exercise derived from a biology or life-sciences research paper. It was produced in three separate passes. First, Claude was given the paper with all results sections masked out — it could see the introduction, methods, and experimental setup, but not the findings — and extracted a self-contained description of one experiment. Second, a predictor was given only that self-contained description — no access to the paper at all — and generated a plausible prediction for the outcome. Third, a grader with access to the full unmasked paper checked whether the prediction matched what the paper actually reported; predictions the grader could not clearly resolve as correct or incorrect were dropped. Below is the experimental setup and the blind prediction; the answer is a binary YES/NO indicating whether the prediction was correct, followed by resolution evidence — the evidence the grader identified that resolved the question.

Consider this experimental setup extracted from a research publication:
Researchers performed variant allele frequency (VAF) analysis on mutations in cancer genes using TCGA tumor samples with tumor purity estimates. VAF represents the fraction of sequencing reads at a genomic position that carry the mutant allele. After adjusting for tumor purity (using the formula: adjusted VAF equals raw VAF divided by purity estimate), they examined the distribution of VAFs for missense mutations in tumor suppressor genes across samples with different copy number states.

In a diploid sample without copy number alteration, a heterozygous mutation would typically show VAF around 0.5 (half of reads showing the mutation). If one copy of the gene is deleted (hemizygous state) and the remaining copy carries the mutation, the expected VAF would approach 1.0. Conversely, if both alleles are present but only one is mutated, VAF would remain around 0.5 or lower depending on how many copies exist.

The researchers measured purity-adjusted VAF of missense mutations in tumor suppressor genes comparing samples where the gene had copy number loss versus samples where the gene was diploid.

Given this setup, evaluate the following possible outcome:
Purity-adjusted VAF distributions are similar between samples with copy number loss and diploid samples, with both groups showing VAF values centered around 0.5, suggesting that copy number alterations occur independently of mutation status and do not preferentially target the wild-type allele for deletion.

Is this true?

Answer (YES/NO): NO